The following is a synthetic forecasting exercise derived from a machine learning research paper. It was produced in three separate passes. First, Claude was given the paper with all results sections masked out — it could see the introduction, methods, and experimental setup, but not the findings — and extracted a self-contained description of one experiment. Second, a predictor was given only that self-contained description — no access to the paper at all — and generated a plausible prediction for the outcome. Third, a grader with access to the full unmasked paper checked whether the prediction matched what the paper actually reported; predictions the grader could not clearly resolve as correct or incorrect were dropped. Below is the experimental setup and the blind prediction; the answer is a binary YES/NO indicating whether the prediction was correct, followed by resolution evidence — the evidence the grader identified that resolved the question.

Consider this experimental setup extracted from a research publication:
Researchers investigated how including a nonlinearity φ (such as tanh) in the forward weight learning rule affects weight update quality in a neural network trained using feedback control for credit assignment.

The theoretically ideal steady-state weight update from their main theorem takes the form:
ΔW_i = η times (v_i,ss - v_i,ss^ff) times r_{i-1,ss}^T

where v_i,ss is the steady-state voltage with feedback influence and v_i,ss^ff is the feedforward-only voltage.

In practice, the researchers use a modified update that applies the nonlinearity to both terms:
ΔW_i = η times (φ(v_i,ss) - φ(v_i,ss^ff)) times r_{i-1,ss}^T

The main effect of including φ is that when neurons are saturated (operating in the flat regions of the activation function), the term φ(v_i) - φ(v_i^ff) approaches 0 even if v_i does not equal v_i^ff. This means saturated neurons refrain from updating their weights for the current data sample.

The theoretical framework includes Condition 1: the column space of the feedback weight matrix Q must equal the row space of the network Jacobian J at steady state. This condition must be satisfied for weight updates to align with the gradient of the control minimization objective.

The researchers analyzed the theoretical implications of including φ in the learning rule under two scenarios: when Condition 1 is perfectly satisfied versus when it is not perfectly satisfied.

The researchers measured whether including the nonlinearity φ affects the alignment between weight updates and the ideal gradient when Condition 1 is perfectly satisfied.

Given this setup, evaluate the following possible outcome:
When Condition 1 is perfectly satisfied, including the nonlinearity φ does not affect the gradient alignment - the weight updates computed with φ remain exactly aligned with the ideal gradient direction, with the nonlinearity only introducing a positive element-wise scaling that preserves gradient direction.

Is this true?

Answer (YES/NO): YES